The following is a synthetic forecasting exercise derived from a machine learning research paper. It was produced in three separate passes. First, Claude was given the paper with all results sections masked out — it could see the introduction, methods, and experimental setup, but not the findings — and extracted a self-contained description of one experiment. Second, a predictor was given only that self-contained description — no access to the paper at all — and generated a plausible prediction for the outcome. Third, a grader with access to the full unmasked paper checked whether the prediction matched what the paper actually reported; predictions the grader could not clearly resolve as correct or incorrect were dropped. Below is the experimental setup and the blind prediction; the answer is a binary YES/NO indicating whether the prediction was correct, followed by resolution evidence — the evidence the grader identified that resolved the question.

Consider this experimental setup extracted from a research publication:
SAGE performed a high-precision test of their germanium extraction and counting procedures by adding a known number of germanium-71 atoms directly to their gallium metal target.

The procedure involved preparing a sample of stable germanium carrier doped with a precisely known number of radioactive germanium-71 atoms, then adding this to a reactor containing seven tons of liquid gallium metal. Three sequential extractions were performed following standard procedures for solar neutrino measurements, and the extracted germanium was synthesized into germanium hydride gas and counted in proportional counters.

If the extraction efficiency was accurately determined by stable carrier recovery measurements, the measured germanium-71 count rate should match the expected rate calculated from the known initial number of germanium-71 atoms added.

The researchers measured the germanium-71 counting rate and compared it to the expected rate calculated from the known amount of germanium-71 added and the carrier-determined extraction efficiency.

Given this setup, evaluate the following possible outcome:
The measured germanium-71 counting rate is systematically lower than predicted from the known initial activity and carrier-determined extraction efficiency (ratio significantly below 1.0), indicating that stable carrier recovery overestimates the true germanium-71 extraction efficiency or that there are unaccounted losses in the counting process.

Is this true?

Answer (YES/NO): NO